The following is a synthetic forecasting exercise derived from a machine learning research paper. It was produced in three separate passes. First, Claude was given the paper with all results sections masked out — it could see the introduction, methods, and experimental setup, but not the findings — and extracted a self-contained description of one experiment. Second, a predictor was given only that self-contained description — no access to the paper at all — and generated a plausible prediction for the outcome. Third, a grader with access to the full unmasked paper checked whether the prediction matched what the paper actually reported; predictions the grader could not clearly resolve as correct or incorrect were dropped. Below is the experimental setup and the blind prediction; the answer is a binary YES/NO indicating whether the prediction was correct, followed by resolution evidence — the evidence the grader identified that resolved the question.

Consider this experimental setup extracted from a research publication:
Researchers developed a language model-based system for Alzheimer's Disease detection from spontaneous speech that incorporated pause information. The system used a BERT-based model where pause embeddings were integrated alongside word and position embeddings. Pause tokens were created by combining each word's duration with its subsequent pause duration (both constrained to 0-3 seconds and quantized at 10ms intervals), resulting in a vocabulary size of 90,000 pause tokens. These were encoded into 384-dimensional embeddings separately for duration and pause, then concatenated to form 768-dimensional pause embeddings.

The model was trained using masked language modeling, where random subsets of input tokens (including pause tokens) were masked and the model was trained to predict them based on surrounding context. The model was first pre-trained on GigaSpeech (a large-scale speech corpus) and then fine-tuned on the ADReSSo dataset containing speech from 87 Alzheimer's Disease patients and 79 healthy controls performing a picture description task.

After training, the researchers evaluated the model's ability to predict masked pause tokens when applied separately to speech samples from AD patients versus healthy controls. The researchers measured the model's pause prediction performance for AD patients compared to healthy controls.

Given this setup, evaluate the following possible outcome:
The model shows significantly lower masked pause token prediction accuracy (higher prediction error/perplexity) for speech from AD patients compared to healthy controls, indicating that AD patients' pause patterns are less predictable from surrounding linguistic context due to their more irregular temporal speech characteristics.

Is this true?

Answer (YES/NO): YES